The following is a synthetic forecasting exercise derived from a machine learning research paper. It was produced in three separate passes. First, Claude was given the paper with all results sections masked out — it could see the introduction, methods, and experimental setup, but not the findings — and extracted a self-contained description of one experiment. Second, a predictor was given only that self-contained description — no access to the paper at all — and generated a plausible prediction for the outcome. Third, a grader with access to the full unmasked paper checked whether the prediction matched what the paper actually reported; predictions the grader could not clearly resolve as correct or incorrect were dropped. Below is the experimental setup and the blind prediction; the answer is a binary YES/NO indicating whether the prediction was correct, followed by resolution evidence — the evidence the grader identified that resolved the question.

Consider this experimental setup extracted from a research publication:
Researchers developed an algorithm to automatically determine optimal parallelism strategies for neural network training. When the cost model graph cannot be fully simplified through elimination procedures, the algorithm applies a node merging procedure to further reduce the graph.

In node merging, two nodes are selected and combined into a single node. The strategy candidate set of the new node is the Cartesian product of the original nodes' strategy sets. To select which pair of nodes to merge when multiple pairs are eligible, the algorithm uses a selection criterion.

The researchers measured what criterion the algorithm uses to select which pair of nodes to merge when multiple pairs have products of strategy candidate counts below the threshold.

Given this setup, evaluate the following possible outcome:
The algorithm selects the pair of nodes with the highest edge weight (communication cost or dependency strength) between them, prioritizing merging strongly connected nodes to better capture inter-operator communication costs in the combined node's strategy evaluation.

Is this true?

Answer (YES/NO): NO